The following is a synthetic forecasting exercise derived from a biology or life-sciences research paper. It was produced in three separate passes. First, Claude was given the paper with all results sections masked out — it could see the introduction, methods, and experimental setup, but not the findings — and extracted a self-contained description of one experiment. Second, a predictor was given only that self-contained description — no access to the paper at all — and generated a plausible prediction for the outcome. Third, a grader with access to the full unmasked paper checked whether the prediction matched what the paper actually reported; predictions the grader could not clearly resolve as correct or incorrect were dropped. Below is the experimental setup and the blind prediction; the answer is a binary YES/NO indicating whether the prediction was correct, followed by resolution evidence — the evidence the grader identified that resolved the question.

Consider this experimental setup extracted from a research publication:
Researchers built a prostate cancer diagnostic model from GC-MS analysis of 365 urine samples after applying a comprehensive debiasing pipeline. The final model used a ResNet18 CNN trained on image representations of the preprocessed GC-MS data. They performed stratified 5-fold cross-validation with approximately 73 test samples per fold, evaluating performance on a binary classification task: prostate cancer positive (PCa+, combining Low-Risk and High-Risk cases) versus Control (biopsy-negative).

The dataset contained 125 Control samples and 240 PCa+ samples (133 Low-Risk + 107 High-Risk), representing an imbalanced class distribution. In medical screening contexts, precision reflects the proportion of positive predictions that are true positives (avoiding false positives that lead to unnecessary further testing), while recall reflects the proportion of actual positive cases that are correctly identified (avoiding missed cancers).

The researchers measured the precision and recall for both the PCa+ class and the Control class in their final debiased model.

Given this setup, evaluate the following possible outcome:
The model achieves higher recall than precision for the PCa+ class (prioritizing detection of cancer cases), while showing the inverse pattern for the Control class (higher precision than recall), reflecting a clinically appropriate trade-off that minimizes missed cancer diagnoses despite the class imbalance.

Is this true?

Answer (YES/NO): YES